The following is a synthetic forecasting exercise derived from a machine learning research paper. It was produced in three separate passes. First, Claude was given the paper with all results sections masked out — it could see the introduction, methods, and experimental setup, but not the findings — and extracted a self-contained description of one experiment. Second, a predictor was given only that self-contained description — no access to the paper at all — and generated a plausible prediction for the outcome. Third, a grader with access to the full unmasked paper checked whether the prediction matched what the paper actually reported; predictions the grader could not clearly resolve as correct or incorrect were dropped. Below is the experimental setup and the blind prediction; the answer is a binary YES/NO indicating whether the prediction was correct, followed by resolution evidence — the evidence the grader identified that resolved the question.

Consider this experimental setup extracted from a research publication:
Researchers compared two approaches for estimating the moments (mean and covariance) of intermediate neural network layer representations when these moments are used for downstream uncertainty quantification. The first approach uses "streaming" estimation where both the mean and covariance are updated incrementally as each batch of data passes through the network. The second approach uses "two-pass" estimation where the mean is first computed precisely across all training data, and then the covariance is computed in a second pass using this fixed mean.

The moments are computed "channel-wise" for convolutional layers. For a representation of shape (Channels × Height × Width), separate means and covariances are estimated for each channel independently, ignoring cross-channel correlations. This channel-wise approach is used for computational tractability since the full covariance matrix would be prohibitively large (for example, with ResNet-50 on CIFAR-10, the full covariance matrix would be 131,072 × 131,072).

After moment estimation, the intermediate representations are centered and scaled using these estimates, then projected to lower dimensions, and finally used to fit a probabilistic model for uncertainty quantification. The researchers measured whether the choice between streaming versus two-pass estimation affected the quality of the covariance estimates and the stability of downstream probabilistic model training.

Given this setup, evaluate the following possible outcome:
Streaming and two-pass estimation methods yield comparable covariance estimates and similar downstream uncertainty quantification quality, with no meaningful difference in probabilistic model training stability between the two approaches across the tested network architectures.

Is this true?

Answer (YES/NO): NO